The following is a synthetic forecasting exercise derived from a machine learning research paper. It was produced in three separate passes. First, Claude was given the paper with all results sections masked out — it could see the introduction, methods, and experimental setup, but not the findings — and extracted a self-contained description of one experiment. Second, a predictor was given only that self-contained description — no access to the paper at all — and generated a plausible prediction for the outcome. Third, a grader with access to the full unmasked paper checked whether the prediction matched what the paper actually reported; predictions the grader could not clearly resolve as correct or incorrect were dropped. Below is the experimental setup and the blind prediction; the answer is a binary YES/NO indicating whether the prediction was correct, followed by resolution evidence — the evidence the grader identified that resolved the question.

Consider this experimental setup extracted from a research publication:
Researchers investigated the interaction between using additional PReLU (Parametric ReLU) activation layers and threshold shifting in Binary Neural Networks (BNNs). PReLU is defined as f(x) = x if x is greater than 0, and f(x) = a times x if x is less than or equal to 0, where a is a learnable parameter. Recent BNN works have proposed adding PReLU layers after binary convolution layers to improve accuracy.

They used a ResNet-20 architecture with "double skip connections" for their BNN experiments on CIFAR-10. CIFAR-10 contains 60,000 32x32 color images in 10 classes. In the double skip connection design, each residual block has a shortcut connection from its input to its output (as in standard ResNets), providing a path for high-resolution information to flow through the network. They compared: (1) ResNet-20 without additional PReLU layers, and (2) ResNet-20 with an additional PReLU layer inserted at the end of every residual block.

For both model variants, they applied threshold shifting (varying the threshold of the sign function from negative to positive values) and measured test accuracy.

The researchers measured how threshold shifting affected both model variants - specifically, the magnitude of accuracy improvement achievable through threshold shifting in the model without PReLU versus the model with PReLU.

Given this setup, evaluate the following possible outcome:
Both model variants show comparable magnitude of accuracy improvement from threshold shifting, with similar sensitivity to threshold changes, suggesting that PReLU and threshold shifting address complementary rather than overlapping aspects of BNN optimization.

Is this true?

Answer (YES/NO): NO